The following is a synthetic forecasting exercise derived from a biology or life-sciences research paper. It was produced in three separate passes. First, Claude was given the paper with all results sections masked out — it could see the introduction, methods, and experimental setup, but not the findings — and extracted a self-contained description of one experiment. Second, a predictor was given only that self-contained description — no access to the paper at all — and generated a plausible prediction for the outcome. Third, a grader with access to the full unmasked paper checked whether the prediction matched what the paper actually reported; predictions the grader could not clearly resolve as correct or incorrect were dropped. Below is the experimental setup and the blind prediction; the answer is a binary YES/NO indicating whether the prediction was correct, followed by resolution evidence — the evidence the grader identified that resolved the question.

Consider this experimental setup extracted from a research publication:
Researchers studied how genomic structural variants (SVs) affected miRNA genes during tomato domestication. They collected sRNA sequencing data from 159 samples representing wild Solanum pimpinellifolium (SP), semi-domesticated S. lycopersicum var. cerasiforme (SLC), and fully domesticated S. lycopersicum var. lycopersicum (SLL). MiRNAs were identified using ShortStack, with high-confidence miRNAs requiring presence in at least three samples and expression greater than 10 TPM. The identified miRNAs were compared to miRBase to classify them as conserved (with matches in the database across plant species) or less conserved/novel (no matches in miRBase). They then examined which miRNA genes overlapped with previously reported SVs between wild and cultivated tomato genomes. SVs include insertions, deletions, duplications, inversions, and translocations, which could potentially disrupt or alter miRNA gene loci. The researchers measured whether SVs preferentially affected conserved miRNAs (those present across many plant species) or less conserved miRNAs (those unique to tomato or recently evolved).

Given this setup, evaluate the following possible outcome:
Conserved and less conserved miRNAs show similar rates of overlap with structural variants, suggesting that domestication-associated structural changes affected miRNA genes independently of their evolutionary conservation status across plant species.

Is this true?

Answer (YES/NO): NO